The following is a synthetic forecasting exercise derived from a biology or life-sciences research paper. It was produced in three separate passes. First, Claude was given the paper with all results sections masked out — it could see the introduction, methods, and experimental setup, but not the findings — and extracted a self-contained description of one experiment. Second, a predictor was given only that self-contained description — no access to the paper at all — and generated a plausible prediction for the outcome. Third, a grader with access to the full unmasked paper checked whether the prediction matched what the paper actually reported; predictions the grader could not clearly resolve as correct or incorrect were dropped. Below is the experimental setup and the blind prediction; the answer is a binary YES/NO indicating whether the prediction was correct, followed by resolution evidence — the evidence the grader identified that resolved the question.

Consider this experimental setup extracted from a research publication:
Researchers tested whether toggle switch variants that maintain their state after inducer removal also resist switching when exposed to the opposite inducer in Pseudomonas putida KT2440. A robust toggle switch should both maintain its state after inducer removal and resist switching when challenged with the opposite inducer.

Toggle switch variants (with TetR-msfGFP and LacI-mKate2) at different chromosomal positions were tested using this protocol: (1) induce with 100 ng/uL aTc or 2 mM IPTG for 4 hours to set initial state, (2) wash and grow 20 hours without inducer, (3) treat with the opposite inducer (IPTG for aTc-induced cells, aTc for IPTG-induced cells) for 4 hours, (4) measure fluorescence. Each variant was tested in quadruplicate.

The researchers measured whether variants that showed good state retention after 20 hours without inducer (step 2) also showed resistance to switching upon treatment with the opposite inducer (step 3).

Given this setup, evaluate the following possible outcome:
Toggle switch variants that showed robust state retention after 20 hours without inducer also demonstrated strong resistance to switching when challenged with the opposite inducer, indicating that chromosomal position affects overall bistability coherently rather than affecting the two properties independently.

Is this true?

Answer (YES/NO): NO